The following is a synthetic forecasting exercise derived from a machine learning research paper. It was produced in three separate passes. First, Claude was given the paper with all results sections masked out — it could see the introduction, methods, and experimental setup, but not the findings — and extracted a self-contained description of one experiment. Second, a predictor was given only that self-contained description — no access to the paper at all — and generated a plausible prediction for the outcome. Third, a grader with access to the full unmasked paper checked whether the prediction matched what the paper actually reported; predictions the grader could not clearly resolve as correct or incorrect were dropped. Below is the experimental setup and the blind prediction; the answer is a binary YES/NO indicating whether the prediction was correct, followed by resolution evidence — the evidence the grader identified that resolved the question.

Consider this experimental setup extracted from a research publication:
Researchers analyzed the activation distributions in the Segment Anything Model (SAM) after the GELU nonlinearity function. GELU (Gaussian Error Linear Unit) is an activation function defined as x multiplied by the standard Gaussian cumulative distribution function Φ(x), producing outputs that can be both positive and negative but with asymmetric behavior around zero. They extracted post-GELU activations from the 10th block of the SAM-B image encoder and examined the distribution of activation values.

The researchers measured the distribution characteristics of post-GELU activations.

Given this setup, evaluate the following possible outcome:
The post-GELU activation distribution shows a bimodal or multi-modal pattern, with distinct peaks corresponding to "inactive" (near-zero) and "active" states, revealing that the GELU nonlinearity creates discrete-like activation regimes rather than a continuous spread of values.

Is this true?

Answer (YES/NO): NO